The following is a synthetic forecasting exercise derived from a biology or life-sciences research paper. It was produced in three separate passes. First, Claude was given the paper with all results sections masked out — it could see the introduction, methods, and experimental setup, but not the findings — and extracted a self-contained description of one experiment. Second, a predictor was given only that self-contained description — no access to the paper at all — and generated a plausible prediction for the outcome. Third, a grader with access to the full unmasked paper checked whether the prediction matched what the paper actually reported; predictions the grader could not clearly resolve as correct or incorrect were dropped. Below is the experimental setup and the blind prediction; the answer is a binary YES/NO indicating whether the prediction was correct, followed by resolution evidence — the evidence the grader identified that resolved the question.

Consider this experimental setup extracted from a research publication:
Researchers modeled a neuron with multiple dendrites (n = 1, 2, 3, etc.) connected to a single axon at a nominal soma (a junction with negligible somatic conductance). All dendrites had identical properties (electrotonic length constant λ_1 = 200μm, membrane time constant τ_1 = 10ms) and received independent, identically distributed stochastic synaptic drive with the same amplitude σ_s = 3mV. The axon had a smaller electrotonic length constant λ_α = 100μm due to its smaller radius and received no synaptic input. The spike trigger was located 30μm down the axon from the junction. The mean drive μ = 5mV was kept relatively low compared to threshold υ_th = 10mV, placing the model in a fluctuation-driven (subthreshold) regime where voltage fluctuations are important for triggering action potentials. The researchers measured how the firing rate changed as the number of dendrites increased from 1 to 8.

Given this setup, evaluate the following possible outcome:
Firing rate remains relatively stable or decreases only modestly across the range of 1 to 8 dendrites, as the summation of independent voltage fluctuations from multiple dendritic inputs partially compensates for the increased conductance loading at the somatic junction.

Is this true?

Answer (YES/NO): NO